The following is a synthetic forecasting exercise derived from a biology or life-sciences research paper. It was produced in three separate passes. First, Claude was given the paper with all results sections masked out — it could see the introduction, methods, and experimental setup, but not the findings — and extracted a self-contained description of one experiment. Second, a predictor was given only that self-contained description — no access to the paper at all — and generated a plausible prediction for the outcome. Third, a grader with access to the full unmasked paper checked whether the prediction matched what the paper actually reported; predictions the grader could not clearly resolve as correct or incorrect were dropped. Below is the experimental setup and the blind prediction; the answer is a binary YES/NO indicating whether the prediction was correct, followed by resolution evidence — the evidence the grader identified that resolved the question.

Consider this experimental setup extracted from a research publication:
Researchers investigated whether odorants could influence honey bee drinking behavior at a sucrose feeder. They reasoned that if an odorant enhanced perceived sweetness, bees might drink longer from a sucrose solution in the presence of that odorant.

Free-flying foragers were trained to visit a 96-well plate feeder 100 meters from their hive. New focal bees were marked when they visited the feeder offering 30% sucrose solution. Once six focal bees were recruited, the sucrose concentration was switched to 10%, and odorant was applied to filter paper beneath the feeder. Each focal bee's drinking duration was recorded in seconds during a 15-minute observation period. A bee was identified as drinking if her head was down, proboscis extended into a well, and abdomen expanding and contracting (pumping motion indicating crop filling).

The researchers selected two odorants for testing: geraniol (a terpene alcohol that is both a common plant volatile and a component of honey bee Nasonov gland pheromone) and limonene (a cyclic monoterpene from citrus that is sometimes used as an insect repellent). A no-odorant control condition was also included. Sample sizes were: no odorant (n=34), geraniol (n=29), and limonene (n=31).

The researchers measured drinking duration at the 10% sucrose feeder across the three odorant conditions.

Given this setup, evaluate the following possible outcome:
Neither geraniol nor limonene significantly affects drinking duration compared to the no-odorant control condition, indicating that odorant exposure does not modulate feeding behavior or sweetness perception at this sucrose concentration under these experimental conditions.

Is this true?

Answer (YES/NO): YES